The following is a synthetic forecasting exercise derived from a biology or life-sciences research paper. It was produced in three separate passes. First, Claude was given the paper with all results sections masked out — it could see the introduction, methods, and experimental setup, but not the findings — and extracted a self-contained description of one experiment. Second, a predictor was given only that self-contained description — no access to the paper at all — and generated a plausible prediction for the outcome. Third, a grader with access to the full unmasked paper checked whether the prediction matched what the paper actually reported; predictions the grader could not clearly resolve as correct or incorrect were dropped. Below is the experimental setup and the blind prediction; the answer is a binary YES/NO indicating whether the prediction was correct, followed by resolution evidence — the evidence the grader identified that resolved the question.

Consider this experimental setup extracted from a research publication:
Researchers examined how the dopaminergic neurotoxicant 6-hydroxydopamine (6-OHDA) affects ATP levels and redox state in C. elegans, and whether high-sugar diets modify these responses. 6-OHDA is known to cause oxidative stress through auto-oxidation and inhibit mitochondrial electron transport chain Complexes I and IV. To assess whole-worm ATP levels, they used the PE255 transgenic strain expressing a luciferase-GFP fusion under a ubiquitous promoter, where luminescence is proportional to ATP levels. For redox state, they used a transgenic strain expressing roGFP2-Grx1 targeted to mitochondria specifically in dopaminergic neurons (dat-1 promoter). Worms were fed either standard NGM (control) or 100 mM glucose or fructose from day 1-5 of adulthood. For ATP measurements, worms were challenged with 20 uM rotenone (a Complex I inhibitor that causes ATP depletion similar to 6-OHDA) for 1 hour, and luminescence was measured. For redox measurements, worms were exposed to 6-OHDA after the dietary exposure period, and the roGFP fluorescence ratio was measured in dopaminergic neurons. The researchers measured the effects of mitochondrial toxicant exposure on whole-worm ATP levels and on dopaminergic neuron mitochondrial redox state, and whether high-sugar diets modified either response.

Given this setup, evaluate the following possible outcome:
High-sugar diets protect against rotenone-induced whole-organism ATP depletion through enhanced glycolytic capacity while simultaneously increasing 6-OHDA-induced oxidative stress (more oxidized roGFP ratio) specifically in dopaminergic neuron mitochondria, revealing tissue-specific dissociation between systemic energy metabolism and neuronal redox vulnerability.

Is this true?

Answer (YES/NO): NO